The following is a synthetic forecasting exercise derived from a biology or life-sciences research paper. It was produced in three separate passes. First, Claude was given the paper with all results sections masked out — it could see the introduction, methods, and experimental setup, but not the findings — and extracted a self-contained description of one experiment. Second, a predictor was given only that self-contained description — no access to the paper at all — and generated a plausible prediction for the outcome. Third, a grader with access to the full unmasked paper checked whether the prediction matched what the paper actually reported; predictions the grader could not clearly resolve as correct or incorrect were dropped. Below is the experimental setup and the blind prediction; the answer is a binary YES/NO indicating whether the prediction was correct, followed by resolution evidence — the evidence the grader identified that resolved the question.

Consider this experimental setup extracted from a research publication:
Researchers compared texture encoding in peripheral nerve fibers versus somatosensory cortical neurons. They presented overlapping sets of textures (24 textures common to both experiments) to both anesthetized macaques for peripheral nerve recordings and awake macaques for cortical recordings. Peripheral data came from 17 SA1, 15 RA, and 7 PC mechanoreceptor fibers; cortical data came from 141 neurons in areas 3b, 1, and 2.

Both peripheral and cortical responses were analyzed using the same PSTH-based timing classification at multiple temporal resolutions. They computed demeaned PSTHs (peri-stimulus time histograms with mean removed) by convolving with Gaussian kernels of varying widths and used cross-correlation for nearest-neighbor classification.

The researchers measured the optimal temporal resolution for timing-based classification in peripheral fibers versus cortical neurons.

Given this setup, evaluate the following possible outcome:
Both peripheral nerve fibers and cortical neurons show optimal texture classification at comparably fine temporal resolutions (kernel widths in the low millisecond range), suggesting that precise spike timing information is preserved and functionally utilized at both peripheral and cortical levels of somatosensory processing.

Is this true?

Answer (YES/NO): YES